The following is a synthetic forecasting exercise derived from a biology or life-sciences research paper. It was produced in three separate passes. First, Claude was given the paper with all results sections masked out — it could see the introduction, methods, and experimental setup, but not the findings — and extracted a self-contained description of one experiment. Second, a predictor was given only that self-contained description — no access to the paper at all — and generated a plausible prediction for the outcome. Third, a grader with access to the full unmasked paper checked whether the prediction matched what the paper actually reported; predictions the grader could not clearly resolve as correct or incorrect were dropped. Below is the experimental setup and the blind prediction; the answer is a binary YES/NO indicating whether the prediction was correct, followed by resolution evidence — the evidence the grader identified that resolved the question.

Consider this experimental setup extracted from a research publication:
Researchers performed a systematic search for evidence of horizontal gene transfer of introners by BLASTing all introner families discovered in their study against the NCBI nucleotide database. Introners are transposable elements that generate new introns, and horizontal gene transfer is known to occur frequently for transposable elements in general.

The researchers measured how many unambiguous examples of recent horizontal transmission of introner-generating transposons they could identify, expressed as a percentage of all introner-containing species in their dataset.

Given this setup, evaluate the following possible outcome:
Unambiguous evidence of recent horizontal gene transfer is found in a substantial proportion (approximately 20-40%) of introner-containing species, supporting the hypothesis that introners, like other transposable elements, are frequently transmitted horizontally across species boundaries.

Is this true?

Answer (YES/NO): NO